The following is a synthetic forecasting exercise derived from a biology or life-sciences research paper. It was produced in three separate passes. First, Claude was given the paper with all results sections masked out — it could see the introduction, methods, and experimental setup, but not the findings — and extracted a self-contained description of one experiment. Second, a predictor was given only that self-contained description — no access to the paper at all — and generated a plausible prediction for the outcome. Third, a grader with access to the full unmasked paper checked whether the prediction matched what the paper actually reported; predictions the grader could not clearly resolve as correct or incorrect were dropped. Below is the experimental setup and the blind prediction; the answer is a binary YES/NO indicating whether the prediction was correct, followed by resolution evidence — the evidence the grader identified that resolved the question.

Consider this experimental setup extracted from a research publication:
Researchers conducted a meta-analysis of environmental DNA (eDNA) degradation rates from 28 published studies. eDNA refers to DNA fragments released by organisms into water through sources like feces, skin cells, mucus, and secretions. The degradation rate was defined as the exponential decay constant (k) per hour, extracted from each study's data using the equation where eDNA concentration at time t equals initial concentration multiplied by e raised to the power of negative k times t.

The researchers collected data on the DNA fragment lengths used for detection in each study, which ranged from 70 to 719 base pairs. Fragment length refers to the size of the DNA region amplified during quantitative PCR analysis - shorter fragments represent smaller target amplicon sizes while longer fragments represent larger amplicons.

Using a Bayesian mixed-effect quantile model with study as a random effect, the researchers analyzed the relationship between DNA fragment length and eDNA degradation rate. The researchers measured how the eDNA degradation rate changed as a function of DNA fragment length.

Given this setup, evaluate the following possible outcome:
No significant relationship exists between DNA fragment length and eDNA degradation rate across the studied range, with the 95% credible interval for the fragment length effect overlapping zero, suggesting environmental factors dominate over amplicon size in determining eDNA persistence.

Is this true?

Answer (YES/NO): NO